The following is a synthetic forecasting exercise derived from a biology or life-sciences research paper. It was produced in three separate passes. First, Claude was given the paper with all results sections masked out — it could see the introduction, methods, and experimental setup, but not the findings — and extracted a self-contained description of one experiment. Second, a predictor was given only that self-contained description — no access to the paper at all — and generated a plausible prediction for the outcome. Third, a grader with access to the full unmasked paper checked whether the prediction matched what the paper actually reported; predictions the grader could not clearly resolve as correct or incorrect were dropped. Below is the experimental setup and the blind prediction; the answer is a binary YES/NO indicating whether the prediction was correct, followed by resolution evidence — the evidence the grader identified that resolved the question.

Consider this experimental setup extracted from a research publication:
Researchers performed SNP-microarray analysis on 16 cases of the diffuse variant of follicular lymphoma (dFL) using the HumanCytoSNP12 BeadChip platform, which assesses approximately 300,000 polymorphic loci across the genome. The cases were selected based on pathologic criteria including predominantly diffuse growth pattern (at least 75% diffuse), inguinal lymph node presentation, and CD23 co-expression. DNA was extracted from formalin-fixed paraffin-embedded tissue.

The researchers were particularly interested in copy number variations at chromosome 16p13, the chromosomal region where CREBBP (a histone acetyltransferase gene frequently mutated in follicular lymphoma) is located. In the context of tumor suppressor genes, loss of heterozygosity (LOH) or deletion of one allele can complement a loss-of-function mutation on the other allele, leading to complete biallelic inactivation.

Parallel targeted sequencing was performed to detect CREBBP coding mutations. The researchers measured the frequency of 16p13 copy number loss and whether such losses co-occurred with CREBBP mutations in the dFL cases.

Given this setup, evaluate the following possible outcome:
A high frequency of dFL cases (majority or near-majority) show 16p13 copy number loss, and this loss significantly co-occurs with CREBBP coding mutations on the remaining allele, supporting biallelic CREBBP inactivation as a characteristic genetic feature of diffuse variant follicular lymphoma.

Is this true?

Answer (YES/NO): YES